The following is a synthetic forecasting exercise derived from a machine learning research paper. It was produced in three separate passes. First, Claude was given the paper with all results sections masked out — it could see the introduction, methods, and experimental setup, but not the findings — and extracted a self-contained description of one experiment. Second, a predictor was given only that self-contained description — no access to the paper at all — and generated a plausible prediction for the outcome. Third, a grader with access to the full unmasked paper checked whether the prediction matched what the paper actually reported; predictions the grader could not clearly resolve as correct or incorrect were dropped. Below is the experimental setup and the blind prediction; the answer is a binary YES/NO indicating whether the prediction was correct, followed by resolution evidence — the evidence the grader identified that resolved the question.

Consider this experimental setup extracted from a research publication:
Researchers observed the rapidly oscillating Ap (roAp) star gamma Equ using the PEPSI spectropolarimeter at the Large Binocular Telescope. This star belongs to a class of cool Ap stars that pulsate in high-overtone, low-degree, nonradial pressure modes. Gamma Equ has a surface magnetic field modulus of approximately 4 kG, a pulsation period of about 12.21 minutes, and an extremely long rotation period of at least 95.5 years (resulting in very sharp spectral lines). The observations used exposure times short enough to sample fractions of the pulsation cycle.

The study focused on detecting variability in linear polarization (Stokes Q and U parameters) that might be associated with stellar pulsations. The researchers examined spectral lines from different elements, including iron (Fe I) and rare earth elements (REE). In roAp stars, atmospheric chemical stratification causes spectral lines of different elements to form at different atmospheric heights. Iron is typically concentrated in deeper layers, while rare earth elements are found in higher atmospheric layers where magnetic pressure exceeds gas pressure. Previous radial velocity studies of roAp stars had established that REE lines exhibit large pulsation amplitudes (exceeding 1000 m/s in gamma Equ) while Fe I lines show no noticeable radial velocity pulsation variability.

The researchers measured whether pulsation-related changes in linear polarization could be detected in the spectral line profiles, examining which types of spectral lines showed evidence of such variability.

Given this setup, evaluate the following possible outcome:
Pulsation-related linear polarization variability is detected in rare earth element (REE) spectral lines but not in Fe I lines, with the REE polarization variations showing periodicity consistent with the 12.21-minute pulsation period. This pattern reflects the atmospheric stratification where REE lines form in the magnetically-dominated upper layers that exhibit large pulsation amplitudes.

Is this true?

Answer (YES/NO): NO